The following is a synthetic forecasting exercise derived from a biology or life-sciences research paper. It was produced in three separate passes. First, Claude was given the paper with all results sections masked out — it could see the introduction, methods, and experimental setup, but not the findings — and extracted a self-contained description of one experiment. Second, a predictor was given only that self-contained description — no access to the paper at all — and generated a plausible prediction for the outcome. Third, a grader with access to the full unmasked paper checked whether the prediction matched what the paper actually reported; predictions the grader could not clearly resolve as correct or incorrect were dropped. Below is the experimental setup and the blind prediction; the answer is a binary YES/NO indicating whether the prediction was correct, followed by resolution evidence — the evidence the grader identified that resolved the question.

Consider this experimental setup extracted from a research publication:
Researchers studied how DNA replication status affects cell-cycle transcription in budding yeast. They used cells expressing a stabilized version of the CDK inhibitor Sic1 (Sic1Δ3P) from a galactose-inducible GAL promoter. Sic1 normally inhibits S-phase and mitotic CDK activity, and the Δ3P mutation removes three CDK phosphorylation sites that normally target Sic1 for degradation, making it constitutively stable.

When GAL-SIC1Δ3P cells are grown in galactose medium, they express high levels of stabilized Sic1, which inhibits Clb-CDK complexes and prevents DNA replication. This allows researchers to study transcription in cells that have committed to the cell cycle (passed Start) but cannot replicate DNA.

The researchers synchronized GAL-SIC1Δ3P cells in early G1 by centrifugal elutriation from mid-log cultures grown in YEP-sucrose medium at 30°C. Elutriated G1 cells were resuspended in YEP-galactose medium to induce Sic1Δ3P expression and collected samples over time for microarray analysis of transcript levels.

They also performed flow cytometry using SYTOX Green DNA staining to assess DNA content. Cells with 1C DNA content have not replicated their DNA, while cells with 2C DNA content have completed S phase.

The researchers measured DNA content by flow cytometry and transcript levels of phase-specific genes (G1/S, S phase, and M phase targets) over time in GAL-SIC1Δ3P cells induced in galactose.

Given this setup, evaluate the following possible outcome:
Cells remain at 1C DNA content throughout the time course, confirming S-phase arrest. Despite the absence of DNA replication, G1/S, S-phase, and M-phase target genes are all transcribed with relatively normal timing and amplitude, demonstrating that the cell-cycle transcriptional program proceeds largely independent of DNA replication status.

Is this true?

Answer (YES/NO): YES